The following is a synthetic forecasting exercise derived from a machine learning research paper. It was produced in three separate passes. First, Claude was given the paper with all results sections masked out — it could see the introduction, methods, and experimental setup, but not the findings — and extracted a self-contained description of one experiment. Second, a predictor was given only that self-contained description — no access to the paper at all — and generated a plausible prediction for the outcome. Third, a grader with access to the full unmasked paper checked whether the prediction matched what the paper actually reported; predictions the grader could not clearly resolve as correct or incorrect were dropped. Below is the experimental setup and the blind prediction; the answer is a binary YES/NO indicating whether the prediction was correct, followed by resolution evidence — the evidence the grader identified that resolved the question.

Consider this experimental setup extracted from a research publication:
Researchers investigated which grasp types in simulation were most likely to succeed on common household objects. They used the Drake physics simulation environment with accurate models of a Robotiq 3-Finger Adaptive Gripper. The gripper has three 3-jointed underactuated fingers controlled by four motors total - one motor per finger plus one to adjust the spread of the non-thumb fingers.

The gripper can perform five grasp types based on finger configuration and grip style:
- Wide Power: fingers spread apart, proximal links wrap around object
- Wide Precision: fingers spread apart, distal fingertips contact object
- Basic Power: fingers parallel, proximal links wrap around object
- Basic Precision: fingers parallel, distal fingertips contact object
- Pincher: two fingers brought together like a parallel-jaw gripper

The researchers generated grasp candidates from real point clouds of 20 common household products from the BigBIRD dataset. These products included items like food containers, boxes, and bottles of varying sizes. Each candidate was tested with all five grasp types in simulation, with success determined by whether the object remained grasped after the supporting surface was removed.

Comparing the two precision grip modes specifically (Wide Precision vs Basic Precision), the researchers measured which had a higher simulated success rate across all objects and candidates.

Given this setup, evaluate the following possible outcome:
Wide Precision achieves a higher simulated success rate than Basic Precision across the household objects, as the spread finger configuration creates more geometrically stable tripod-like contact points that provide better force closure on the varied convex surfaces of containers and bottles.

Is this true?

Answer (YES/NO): NO